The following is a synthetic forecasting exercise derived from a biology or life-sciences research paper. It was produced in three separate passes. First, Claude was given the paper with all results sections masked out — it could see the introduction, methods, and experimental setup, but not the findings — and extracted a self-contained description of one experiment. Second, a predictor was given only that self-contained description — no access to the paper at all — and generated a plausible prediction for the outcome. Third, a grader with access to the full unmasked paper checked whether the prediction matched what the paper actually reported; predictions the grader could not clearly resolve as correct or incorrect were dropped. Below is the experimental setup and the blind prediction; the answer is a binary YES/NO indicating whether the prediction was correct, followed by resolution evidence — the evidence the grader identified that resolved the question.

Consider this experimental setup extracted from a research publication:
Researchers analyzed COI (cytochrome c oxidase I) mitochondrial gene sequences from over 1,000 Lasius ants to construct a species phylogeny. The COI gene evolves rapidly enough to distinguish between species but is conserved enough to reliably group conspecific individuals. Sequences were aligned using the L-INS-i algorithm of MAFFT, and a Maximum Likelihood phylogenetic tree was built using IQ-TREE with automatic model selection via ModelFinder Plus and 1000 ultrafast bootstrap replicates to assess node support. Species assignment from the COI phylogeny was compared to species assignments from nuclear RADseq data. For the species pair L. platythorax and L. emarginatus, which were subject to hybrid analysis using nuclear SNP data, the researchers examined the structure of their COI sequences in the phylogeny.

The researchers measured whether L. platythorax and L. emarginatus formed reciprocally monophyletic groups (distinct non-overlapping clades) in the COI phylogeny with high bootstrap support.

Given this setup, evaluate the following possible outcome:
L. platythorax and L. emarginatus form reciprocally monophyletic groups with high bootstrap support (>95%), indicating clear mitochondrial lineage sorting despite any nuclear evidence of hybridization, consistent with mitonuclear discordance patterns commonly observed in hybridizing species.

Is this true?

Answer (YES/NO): NO